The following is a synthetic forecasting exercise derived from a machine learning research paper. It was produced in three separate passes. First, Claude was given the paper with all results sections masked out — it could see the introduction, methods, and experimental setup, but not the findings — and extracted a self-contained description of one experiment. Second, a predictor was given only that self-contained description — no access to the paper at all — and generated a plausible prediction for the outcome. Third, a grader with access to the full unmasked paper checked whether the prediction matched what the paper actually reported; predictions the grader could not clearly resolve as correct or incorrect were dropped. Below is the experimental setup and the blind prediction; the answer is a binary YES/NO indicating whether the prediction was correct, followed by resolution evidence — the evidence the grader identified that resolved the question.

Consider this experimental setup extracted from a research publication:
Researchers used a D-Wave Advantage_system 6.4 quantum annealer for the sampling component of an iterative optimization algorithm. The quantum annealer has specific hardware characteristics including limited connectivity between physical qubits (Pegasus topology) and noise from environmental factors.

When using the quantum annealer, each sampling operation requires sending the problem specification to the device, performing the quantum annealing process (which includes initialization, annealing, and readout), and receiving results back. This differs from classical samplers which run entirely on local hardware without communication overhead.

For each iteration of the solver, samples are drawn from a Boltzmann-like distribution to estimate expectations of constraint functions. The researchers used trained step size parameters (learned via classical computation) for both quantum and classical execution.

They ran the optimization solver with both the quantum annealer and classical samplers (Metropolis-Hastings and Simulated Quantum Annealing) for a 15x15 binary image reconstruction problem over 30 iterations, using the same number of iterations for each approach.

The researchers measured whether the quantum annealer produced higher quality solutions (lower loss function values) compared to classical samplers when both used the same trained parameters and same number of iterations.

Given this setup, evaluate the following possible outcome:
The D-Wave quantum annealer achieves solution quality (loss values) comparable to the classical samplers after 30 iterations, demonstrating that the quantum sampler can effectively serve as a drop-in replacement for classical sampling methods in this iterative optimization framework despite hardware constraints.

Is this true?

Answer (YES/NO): YES